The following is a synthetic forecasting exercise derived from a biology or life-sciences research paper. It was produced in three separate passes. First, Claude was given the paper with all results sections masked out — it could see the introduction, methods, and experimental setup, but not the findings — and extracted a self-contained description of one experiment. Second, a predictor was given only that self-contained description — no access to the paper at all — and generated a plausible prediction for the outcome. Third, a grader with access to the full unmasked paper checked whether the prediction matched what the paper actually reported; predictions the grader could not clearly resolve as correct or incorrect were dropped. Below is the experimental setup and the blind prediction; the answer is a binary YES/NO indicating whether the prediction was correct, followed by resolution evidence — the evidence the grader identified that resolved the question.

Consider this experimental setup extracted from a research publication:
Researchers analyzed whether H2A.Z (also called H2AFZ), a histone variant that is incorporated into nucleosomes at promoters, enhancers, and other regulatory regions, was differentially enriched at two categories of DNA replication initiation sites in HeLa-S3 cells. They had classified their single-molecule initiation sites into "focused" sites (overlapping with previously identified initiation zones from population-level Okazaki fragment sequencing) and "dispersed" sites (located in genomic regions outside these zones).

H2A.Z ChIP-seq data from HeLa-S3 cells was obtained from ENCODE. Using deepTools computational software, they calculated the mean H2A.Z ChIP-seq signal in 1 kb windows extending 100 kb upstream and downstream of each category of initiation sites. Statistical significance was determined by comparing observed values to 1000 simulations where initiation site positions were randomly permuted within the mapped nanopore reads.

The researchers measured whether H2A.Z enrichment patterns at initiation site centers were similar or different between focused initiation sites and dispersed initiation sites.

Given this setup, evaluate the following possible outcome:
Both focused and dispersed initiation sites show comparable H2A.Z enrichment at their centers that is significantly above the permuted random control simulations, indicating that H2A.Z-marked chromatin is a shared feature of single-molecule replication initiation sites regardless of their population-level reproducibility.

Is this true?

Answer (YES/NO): NO